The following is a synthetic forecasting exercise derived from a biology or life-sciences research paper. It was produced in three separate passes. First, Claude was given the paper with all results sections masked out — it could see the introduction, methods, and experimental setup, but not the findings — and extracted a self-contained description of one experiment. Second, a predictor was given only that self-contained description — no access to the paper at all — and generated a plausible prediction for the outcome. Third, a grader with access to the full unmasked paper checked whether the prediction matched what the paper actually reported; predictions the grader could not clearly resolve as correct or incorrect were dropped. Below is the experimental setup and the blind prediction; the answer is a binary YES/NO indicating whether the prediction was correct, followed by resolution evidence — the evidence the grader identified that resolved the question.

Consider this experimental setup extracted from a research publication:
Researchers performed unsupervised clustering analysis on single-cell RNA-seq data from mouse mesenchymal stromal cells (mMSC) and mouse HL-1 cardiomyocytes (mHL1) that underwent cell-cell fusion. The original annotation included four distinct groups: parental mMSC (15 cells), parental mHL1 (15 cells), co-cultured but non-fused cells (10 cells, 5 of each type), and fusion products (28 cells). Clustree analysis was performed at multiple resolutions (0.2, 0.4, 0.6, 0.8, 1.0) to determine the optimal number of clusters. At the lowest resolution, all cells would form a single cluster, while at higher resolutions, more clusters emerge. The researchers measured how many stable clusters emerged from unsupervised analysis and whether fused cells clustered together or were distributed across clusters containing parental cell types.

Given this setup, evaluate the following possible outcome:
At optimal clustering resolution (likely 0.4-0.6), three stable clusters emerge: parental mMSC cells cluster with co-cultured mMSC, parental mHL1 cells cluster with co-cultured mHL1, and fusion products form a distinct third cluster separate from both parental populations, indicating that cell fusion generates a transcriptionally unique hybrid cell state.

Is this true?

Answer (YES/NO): NO